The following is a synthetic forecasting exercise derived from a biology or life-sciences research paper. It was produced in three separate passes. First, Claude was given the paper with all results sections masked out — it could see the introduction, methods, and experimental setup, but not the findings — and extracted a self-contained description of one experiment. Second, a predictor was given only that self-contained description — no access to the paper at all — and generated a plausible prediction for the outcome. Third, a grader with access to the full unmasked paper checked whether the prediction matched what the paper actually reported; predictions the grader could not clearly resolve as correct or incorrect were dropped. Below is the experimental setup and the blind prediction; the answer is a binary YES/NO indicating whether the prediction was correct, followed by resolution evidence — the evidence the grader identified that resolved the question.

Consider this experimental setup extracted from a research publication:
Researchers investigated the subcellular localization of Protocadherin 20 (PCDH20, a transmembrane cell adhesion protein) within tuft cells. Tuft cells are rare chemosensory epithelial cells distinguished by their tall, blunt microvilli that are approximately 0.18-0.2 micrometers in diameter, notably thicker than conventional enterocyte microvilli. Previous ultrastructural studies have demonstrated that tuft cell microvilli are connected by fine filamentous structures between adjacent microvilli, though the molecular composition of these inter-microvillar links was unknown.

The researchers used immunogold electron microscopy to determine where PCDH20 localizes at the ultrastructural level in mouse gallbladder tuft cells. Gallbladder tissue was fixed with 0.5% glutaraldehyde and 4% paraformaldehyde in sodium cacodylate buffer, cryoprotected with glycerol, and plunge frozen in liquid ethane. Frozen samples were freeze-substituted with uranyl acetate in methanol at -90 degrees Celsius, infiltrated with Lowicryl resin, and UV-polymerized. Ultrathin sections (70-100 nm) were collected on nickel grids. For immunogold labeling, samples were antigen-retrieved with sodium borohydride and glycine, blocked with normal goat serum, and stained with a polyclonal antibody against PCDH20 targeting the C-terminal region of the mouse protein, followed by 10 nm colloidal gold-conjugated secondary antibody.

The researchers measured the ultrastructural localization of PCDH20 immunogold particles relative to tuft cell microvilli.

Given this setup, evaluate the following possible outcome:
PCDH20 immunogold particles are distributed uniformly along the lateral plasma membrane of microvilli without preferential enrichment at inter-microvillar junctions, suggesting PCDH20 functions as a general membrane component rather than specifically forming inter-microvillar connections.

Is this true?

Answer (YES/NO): NO